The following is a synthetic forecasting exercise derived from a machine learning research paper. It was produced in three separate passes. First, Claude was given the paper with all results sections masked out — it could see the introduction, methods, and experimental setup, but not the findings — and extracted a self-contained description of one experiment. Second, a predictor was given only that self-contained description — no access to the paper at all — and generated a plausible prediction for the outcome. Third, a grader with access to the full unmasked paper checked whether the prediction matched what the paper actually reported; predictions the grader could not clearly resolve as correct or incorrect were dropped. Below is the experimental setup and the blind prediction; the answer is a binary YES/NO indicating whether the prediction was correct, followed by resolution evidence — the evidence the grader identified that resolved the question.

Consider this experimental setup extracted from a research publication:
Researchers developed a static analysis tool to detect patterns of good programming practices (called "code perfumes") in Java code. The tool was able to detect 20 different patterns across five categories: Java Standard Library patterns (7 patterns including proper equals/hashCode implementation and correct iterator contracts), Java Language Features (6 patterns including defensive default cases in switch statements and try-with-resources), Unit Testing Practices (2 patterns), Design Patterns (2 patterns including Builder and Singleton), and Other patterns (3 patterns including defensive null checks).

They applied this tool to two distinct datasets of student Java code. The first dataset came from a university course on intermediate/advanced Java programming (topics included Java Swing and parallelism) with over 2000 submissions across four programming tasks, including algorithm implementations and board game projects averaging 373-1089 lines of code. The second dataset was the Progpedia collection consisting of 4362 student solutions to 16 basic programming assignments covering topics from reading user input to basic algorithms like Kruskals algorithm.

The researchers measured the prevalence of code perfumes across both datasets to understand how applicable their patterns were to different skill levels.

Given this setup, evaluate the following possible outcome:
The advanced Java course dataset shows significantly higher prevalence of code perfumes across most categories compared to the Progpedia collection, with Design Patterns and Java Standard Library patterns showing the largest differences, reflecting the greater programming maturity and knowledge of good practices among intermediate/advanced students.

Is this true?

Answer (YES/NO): NO